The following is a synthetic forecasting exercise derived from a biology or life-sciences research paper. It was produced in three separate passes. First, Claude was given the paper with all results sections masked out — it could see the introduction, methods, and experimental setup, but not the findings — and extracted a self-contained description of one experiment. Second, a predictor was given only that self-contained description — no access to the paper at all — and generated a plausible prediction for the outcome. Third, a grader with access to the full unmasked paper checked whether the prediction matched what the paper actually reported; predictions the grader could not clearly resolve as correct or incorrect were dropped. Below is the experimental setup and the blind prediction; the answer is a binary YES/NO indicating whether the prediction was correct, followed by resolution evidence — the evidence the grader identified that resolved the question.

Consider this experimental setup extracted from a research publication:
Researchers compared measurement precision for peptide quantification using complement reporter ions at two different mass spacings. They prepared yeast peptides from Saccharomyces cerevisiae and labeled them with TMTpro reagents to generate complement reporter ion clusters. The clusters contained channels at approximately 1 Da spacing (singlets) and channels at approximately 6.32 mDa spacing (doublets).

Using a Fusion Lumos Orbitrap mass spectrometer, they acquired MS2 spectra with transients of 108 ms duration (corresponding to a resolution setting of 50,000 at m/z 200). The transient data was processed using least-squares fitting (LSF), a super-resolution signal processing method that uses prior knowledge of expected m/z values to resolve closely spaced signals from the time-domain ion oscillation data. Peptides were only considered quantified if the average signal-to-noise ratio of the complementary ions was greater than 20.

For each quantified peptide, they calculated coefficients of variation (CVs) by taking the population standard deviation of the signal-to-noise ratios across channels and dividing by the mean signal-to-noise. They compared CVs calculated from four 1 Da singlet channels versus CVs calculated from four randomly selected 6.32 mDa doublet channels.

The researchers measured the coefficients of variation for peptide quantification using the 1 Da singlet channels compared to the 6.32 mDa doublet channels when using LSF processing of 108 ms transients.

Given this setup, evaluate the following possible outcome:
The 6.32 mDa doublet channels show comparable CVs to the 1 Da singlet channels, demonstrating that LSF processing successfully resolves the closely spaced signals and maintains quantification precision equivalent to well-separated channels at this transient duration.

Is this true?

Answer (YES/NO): NO